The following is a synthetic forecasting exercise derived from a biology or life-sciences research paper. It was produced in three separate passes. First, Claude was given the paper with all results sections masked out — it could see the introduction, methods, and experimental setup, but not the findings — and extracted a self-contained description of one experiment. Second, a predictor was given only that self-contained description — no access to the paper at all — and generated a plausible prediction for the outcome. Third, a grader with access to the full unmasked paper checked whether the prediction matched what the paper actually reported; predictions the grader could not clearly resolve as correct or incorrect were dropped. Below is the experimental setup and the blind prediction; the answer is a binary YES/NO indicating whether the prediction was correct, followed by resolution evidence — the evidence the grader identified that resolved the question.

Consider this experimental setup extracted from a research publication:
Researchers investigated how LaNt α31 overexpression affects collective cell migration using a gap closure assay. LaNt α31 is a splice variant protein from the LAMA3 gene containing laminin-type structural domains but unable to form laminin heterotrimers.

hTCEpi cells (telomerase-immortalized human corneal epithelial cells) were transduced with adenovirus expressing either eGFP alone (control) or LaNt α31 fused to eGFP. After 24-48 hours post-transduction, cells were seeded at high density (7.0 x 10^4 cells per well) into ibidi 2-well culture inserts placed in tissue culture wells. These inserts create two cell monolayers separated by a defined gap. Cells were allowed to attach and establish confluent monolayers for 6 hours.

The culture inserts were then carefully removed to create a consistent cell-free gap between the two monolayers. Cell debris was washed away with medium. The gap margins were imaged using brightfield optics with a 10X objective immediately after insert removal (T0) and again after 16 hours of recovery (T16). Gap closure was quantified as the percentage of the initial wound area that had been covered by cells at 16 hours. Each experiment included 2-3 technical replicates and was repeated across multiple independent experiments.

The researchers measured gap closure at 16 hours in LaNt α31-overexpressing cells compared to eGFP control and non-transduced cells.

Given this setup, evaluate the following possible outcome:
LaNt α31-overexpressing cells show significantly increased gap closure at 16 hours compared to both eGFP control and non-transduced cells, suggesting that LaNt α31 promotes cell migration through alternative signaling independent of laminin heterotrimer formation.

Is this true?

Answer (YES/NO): NO